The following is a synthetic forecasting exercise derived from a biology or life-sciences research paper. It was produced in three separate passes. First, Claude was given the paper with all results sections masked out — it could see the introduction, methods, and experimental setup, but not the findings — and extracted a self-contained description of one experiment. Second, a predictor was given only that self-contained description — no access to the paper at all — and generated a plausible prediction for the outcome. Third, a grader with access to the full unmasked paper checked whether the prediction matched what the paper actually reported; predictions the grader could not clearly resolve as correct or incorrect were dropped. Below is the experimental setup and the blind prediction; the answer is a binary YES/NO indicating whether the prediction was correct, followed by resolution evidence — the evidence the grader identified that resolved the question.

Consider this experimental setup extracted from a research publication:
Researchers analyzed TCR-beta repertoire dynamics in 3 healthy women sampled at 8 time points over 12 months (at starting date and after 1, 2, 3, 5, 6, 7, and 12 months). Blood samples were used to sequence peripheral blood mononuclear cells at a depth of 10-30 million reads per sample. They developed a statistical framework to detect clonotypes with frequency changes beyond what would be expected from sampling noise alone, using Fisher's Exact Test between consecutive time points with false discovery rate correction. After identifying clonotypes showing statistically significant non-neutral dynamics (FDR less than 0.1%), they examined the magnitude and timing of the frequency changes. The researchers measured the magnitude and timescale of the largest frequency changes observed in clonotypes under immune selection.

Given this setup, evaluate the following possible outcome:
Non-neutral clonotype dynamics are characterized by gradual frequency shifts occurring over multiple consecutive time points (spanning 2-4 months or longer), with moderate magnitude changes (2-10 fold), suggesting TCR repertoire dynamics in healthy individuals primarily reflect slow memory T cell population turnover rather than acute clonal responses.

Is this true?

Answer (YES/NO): NO